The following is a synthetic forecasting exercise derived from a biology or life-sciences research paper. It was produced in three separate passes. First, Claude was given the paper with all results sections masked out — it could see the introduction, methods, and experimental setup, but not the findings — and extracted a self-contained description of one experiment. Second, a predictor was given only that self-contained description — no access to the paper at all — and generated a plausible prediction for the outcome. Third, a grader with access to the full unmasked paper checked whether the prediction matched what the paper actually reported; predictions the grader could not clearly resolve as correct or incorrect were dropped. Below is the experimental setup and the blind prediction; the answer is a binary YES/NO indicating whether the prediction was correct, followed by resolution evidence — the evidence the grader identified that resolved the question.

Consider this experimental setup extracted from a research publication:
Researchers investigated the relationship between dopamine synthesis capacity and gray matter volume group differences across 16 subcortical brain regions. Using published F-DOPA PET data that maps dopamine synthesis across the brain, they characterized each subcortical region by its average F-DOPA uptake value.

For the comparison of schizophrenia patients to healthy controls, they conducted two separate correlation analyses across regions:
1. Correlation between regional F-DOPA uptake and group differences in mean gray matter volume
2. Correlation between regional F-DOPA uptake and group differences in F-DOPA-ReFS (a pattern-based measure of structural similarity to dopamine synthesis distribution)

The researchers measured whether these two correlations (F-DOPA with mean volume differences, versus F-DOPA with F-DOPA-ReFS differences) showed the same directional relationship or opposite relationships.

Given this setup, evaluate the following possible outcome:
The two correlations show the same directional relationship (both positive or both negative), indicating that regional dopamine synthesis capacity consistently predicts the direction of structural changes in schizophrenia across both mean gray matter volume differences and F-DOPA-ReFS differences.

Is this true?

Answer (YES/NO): NO